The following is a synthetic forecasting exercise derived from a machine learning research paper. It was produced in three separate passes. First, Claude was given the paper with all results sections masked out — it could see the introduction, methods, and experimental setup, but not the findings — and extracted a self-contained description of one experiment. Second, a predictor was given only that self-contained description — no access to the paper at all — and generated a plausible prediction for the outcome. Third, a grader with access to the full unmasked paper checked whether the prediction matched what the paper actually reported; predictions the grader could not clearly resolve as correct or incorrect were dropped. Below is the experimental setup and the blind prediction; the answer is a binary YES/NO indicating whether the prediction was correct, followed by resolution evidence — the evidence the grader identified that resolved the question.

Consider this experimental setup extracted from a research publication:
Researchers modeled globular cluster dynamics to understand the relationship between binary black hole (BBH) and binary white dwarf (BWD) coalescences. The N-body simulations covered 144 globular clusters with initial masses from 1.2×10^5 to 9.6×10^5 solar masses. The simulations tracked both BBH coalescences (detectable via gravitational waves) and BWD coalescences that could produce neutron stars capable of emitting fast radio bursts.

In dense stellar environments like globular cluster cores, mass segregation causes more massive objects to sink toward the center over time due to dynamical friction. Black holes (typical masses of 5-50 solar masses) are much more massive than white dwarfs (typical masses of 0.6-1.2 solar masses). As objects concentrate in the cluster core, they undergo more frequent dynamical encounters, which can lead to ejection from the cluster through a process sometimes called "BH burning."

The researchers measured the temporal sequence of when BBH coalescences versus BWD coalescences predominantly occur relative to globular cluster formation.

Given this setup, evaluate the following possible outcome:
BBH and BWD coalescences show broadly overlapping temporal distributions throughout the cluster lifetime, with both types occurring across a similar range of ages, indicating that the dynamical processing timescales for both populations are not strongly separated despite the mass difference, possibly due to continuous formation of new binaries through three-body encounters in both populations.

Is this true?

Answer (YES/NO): NO